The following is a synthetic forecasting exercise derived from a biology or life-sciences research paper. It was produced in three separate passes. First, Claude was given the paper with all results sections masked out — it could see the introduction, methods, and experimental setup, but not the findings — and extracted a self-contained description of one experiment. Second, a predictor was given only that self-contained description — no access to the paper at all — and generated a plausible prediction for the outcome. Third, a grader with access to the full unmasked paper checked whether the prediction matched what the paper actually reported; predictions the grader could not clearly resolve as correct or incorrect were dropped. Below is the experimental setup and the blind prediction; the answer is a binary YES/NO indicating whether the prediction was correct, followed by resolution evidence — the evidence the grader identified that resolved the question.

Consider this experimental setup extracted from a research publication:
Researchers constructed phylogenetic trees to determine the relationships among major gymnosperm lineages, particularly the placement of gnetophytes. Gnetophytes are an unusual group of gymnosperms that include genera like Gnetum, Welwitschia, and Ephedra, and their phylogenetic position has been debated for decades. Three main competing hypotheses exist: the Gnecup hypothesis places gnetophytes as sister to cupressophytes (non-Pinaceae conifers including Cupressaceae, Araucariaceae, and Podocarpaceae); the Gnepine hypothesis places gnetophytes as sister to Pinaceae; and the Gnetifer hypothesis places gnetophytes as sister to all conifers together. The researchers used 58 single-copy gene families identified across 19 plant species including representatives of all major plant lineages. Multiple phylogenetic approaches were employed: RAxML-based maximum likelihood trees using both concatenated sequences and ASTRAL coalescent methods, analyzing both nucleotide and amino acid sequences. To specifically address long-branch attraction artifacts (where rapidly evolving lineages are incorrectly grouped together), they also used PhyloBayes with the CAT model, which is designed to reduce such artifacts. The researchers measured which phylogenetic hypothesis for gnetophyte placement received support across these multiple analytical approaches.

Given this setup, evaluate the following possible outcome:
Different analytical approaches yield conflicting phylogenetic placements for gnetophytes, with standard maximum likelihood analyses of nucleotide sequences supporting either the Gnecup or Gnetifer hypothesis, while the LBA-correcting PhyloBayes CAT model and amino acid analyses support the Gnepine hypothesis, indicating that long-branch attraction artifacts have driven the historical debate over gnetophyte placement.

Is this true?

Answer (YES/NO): NO